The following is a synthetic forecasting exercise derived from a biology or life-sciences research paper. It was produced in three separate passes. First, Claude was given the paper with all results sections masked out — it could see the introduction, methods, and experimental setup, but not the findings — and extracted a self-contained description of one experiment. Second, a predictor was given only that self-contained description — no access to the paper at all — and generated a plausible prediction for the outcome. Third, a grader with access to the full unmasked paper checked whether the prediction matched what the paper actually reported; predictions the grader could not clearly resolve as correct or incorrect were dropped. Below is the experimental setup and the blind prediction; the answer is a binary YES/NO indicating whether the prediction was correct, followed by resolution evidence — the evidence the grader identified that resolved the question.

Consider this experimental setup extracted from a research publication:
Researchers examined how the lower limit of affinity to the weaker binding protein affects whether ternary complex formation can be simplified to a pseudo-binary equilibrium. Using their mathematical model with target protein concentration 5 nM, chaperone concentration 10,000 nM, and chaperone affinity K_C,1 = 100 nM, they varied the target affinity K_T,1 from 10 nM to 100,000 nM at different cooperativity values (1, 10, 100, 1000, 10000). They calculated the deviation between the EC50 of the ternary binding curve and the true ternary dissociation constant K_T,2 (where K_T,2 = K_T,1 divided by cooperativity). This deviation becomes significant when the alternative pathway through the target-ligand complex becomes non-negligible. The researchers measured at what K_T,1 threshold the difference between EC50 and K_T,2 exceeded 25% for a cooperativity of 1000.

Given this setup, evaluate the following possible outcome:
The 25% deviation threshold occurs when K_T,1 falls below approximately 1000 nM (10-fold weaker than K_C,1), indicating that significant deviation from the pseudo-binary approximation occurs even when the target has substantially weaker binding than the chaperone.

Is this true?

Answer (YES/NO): NO